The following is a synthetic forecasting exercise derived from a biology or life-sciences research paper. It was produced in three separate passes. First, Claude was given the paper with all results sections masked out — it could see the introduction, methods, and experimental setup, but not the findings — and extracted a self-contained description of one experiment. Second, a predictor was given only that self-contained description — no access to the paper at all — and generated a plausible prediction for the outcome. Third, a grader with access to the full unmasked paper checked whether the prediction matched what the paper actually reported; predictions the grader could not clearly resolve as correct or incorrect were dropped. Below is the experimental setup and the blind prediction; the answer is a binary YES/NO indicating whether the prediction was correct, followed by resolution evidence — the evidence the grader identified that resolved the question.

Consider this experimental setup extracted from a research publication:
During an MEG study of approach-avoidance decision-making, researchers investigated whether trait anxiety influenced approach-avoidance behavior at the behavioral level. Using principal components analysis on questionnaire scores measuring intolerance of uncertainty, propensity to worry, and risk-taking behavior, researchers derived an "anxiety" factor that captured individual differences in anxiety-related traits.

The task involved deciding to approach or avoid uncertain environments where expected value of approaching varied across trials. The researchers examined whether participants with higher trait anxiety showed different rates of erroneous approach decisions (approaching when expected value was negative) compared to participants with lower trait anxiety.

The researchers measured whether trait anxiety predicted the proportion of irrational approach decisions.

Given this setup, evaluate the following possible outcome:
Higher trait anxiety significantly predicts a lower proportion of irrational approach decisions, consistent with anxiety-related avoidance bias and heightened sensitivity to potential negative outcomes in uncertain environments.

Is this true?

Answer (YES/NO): NO